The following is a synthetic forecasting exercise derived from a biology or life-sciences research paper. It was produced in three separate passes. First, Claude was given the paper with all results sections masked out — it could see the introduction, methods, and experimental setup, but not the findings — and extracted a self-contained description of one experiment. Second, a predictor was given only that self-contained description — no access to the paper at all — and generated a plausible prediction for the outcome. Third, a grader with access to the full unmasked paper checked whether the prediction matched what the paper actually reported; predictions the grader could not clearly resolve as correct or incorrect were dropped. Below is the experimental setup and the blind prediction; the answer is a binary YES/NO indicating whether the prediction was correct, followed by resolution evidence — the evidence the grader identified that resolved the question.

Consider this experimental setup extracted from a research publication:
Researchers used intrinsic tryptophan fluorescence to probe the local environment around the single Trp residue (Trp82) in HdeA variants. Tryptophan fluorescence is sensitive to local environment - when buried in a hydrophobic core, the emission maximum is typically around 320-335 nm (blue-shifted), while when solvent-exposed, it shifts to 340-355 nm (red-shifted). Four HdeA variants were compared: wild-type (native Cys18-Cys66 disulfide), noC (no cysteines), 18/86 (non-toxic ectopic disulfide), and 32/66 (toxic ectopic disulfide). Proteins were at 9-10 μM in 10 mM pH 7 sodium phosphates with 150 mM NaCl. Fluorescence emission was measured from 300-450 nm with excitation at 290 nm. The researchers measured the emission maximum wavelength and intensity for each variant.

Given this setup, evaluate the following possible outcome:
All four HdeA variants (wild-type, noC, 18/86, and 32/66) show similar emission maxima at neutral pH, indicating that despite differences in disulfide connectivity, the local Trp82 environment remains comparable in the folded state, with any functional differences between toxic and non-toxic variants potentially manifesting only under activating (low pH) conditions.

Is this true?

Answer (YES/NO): NO